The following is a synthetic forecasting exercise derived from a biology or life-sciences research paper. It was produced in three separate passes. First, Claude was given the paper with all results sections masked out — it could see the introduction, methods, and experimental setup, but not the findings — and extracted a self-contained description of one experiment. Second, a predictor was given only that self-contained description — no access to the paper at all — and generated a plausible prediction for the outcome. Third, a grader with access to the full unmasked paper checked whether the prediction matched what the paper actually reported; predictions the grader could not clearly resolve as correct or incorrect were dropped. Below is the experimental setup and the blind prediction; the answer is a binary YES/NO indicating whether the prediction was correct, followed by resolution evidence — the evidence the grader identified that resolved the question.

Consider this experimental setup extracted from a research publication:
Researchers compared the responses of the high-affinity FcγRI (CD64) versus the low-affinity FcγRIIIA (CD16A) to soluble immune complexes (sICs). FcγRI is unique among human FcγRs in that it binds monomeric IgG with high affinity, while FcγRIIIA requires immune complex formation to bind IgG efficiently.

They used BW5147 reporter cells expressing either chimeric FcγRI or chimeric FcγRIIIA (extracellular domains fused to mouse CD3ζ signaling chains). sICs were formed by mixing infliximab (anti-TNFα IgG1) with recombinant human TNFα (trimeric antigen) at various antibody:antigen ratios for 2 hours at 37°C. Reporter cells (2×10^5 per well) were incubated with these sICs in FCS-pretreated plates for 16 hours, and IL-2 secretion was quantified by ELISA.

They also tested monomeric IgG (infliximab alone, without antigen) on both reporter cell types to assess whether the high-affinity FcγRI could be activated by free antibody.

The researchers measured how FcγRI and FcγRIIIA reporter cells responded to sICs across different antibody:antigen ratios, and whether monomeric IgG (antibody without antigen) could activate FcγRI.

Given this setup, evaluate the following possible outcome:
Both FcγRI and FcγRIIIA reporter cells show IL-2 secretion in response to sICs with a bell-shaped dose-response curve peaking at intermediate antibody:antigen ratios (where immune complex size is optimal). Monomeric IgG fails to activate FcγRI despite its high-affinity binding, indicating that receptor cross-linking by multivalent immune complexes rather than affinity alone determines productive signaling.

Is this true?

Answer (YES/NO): NO